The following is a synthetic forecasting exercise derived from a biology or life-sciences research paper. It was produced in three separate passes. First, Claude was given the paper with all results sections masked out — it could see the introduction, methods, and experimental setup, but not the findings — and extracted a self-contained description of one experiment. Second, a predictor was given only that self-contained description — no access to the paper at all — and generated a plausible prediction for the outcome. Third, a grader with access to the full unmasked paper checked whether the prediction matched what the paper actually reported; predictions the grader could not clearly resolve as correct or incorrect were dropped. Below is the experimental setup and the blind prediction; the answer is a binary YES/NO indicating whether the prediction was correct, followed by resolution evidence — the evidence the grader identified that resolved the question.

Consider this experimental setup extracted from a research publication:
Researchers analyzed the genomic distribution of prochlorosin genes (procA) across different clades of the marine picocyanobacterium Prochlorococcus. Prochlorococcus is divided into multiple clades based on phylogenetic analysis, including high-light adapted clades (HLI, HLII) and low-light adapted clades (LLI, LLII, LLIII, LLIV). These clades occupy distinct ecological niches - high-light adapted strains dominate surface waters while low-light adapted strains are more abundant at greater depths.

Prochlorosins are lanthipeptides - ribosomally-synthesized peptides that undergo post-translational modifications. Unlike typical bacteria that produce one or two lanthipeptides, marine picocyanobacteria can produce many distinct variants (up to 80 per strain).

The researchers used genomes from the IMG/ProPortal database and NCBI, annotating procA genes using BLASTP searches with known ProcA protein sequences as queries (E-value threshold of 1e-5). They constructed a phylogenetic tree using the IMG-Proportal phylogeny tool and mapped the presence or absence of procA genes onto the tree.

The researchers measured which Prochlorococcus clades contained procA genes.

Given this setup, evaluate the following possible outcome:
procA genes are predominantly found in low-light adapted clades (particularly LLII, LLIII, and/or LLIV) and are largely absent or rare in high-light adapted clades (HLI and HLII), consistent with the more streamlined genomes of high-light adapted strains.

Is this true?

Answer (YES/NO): NO